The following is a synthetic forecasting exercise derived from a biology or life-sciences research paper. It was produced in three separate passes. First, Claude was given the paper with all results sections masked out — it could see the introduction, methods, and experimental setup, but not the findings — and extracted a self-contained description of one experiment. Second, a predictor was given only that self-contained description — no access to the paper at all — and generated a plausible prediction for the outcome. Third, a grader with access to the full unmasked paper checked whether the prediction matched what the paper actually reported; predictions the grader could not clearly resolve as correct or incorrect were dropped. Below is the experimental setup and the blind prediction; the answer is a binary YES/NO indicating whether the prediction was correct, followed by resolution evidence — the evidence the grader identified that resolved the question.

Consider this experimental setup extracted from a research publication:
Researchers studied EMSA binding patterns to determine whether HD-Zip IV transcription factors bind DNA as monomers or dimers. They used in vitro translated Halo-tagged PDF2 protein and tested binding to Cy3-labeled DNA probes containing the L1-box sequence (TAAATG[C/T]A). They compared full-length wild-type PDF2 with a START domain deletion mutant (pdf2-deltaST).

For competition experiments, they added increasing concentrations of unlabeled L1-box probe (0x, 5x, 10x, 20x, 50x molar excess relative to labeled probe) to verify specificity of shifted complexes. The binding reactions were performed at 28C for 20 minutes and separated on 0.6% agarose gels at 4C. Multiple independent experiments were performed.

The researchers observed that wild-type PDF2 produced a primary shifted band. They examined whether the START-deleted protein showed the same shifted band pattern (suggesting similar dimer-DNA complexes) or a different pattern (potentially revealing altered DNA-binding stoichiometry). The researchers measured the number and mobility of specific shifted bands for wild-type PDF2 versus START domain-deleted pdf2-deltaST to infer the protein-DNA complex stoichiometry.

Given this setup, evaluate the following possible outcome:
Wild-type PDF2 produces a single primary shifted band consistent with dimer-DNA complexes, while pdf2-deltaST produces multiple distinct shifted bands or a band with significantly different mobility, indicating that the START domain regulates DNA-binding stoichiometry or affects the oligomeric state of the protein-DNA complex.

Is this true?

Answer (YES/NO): YES